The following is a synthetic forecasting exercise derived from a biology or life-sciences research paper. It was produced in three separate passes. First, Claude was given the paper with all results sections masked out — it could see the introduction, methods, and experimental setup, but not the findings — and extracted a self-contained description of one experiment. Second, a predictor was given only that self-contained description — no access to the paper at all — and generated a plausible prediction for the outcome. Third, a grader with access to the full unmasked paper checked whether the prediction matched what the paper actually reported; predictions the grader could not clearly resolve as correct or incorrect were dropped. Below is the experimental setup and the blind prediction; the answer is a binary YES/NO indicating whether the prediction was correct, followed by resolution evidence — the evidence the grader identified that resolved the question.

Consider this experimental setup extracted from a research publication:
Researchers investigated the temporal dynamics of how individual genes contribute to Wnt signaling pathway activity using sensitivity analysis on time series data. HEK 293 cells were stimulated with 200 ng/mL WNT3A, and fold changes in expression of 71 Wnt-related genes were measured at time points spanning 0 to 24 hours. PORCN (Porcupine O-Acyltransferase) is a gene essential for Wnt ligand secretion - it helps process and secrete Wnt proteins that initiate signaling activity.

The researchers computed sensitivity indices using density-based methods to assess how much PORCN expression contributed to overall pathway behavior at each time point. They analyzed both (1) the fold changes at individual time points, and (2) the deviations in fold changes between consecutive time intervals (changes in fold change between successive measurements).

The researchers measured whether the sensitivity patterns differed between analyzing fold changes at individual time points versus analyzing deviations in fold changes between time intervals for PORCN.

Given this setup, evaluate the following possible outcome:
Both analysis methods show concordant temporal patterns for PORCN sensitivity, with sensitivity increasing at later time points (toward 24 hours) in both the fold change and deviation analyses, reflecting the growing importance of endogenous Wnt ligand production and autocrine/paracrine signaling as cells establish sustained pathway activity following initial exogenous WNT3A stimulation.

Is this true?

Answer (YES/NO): NO